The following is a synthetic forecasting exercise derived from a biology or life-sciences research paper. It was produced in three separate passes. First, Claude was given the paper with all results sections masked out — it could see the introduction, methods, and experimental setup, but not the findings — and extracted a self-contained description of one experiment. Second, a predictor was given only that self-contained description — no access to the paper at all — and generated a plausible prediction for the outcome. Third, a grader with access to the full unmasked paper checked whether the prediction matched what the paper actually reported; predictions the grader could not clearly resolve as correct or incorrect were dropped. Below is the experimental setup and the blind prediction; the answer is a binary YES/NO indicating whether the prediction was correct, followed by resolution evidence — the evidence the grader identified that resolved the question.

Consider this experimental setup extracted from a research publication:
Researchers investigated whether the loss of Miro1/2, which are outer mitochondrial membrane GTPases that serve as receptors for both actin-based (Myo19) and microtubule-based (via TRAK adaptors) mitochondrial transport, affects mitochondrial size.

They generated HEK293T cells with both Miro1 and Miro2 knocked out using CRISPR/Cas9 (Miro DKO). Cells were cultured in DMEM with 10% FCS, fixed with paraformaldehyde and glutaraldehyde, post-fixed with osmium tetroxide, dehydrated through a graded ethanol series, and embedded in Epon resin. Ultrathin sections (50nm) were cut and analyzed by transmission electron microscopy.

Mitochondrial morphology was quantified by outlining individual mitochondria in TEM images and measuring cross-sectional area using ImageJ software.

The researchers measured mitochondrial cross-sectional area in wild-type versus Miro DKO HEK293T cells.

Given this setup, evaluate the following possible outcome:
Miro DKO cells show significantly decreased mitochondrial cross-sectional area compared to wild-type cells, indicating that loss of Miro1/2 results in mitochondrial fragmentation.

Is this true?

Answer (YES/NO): YES